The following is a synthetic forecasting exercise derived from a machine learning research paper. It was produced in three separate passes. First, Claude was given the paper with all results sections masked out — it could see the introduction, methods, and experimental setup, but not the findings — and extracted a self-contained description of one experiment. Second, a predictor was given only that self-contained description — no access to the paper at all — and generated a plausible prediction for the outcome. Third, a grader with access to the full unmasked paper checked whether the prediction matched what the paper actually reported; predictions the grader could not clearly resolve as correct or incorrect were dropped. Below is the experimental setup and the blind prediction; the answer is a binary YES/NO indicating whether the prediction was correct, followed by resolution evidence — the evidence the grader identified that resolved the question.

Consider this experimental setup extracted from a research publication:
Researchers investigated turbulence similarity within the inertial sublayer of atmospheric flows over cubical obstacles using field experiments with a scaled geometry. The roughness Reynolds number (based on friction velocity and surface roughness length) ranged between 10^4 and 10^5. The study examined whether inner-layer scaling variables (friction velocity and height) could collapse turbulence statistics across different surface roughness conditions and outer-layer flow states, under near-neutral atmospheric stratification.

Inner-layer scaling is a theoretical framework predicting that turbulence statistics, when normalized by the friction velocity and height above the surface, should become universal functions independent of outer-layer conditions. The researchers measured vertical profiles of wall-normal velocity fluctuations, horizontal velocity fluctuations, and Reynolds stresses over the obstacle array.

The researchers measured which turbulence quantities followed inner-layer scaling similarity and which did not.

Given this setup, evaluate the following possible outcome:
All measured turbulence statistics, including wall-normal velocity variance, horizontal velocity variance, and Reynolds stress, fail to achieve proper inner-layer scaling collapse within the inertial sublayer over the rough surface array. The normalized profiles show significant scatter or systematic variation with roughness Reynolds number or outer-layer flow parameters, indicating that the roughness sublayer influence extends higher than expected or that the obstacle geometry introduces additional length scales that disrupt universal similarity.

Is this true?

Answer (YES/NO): NO